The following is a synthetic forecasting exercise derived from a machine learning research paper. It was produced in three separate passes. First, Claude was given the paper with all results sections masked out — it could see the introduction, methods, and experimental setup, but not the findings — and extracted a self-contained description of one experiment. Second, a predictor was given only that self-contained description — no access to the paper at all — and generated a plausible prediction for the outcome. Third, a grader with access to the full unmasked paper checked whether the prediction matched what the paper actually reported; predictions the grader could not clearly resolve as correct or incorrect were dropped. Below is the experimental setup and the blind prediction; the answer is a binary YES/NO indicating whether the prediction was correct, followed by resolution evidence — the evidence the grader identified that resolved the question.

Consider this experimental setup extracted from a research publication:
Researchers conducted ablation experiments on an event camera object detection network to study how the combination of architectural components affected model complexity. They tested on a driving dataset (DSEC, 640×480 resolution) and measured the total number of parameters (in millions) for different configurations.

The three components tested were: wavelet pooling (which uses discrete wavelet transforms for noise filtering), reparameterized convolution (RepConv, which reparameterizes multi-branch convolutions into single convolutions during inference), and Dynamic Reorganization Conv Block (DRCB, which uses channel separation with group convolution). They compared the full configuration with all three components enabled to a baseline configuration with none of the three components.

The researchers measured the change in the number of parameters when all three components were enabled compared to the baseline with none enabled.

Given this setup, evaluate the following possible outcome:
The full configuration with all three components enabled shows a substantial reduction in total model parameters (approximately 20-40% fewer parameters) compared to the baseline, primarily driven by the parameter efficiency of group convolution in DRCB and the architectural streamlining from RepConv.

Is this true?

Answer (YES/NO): NO